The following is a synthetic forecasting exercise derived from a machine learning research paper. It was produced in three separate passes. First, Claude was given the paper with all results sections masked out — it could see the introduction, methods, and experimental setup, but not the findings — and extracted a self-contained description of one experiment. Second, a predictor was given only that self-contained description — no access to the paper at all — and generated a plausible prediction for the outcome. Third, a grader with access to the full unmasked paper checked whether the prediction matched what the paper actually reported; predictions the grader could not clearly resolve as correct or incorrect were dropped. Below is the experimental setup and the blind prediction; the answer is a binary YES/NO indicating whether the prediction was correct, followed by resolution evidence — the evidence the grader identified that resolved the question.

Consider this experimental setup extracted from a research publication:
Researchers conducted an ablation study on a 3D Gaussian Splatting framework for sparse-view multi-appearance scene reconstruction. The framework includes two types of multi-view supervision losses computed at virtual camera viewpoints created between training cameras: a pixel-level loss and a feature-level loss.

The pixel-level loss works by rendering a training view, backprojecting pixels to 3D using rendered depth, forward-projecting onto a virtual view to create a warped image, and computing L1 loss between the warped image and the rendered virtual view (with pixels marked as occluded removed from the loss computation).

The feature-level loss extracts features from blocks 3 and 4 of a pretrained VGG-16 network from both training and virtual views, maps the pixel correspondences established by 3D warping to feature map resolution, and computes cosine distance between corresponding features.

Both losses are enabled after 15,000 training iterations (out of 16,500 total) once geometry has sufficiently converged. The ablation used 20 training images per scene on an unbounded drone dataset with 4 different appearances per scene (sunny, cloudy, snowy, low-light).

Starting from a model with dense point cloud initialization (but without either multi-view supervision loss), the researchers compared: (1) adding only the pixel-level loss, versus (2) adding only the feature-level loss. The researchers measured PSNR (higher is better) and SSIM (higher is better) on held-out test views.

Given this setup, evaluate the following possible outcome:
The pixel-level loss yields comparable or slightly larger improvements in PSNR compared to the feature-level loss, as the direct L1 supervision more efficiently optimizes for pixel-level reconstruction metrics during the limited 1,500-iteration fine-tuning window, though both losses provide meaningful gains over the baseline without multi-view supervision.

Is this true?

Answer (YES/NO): NO